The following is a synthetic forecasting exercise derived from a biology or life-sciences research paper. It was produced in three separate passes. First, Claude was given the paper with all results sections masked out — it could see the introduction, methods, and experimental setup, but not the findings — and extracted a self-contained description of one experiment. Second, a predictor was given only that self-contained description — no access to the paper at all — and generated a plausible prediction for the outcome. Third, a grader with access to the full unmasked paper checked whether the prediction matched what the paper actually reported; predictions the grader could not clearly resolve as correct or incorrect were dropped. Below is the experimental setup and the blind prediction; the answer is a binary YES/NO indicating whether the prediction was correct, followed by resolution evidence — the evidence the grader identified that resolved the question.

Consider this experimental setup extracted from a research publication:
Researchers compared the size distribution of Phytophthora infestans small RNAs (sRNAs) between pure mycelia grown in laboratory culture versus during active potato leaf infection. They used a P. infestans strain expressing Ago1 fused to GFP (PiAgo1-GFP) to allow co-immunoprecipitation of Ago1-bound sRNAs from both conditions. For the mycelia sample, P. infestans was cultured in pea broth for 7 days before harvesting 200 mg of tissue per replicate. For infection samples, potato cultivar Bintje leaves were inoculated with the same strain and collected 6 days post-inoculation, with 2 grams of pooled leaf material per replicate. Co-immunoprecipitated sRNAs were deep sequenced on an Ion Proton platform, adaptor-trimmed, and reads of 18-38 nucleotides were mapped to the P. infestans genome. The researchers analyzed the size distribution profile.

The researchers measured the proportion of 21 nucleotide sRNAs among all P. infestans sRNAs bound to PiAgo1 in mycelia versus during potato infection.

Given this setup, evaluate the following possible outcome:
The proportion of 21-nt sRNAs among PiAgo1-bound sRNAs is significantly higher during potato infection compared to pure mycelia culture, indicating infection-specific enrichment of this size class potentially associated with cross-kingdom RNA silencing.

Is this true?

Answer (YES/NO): NO